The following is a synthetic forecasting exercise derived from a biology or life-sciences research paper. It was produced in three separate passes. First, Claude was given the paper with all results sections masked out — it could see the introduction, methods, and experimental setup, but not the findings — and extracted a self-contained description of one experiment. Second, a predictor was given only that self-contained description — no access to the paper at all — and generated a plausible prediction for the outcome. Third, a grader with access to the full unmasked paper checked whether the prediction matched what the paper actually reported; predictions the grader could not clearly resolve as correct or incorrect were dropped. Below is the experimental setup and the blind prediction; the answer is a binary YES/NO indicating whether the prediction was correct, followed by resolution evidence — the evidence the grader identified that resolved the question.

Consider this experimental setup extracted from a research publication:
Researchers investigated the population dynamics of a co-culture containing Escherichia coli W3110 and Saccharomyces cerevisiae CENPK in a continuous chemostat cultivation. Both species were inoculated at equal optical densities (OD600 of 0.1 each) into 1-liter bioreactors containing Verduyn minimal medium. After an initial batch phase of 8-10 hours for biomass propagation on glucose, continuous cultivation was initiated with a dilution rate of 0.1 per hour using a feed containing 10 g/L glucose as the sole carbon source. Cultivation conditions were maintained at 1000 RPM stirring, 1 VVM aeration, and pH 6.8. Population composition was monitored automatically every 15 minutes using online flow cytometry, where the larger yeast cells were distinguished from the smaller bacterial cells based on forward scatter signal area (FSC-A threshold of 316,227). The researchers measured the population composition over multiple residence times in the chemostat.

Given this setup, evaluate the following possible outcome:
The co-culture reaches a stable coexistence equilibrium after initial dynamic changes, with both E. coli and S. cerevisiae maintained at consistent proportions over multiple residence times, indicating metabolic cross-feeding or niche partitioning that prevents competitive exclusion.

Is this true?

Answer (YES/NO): NO